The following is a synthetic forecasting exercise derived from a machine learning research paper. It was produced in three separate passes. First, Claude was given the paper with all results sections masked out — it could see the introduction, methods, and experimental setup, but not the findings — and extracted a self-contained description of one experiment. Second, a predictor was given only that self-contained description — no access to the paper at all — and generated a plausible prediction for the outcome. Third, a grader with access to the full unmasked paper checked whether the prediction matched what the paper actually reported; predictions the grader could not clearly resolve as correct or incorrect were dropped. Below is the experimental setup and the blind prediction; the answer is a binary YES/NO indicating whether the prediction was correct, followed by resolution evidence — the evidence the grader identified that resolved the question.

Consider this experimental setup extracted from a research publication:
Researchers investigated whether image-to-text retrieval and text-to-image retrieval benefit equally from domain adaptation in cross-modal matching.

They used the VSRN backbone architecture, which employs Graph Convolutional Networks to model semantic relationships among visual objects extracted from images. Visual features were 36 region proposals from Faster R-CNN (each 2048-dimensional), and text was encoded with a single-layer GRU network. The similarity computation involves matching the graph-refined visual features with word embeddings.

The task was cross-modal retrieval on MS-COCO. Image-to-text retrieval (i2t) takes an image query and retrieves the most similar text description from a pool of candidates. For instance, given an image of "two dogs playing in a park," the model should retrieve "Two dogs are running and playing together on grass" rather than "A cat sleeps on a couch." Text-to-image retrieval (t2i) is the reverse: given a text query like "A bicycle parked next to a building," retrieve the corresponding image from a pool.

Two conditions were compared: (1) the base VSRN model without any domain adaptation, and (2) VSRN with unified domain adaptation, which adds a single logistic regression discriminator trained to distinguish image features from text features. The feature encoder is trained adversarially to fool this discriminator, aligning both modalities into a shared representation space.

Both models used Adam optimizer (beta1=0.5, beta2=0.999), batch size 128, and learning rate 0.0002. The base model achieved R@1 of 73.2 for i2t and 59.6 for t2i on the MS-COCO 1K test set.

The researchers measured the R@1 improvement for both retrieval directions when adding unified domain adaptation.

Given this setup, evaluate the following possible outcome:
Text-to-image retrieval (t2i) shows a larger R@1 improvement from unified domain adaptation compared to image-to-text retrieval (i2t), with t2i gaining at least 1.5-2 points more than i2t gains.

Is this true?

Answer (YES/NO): NO